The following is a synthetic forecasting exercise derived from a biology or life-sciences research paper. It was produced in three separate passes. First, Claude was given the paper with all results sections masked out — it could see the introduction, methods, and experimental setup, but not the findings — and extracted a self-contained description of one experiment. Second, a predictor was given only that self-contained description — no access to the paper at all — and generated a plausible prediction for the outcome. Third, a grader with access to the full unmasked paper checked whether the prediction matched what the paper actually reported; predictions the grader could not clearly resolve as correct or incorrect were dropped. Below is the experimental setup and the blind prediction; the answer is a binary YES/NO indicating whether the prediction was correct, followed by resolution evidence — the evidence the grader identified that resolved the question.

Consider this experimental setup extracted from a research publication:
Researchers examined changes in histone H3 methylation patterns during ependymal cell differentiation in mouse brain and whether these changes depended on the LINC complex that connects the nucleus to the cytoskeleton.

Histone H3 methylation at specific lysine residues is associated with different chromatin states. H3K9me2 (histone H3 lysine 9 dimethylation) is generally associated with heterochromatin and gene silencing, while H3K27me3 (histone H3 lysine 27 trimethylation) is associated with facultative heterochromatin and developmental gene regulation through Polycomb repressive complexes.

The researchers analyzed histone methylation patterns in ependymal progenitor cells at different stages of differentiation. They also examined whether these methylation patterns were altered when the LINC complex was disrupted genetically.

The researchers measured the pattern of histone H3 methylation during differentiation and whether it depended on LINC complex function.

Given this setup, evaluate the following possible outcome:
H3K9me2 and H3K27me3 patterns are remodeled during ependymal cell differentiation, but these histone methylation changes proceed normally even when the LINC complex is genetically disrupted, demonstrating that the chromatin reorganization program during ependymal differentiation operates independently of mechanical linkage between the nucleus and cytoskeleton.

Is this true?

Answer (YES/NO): NO